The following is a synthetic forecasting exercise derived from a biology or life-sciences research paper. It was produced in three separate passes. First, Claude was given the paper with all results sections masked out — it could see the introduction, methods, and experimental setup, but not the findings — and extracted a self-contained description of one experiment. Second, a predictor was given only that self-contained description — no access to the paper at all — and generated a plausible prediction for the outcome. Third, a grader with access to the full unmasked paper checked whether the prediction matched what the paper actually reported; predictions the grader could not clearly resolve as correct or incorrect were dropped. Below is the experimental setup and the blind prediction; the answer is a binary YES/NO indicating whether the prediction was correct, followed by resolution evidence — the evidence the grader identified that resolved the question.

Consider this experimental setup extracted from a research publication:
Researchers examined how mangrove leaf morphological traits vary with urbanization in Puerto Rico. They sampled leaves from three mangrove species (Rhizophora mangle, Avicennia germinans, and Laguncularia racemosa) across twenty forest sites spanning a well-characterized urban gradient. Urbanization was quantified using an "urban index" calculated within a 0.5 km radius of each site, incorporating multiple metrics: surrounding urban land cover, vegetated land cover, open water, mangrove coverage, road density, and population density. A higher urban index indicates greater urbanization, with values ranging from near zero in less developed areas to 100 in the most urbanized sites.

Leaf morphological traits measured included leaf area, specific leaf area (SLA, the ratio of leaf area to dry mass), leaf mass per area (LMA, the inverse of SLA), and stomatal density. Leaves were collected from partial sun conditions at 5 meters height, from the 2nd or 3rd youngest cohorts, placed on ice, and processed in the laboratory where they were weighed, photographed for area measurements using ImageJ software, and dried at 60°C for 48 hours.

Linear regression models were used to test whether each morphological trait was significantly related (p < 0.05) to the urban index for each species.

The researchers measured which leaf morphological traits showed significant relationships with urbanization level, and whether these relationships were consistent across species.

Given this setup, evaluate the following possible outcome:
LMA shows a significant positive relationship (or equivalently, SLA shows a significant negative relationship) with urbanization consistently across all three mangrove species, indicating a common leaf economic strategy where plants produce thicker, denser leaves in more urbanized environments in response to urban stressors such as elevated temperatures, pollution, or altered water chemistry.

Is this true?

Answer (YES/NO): NO